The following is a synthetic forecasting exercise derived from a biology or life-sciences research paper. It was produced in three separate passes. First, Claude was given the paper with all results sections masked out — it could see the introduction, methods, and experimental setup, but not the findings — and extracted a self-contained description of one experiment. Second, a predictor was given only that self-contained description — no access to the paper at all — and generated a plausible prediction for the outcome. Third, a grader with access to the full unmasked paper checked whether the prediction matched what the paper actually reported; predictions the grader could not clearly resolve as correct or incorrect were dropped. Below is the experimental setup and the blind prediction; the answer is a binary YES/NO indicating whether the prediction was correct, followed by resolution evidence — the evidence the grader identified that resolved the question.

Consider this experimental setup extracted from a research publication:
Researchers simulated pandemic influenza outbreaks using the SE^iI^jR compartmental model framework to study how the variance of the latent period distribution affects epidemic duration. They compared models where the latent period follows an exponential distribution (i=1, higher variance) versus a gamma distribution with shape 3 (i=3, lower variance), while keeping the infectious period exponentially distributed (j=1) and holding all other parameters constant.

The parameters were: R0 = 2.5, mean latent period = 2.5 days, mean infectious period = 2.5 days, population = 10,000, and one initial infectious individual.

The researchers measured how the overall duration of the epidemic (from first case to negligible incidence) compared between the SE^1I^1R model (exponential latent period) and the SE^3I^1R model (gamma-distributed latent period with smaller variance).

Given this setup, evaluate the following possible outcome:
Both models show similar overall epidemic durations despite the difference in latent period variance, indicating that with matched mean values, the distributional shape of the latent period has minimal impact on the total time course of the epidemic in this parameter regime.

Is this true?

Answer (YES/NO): NO